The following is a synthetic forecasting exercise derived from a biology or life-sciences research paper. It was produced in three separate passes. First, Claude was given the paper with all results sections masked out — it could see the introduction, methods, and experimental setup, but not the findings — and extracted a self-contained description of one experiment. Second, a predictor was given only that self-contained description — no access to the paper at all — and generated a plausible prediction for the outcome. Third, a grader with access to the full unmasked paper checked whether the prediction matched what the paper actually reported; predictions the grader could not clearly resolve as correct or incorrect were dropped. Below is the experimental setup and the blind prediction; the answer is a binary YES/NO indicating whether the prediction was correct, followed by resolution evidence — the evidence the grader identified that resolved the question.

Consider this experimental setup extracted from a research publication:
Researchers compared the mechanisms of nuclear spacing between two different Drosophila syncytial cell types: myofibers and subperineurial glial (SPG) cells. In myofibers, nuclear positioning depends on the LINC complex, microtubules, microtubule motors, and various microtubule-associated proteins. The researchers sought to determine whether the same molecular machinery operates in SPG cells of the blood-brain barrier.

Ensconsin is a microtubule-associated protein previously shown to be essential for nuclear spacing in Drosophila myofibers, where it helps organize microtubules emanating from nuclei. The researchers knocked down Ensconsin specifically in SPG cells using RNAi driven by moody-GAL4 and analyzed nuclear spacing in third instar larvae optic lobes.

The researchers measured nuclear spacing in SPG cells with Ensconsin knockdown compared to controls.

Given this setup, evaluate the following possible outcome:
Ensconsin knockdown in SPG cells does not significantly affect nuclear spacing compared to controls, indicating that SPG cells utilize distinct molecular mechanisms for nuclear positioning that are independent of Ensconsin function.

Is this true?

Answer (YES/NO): YES